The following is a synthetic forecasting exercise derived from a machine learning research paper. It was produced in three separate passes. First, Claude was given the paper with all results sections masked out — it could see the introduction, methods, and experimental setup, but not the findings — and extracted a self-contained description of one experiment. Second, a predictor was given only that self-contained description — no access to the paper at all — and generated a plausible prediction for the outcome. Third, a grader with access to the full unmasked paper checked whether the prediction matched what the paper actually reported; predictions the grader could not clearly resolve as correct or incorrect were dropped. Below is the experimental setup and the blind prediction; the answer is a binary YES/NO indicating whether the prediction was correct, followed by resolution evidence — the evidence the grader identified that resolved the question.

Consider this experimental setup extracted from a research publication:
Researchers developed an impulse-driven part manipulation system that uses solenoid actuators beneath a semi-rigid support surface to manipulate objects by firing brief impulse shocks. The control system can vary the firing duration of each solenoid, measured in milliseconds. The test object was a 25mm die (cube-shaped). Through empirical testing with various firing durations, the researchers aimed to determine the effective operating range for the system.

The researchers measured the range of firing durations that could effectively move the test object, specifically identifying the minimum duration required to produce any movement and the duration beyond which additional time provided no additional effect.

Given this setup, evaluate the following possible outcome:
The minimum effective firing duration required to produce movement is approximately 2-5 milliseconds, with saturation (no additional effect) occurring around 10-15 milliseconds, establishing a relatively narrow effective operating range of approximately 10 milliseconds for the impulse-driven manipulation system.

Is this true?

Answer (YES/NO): NO